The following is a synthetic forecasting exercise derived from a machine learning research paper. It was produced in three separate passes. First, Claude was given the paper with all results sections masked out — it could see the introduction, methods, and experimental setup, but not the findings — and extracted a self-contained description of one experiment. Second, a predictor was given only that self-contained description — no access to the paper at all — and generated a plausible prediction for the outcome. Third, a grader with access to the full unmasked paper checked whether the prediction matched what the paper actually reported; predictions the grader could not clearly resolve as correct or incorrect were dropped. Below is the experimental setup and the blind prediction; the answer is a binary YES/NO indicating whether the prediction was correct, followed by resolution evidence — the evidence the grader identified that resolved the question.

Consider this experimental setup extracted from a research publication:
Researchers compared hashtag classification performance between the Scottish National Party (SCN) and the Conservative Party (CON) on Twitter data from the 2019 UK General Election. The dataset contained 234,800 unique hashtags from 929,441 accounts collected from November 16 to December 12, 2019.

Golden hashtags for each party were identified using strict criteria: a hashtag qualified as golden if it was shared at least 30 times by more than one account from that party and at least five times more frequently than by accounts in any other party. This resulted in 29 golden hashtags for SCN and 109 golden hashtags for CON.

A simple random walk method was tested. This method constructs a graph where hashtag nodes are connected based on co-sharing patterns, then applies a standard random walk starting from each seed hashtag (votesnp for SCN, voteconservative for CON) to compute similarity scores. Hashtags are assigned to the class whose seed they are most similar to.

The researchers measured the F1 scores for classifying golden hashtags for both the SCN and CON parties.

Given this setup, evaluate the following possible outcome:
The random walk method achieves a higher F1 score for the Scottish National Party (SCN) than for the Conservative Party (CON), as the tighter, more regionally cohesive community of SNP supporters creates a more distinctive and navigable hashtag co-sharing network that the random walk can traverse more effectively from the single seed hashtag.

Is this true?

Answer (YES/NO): NO